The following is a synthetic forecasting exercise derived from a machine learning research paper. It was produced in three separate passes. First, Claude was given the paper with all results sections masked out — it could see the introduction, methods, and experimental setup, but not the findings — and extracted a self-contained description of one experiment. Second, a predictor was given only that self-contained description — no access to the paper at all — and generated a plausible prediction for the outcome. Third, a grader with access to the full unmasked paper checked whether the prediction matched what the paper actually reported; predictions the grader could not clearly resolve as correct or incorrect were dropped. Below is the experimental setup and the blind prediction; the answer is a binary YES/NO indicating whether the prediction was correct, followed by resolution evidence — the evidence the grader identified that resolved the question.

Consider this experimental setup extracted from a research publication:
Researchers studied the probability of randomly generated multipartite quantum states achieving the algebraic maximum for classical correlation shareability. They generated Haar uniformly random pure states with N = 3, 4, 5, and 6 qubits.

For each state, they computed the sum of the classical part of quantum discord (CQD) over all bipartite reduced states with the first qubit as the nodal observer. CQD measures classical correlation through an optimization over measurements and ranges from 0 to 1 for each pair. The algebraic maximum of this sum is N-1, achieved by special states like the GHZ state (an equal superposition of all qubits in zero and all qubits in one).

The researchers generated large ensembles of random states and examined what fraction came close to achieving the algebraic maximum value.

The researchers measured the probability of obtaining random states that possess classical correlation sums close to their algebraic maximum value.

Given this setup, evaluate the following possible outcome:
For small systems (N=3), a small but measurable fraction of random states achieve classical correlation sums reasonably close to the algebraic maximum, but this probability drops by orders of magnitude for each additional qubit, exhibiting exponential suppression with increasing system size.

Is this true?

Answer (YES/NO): NO